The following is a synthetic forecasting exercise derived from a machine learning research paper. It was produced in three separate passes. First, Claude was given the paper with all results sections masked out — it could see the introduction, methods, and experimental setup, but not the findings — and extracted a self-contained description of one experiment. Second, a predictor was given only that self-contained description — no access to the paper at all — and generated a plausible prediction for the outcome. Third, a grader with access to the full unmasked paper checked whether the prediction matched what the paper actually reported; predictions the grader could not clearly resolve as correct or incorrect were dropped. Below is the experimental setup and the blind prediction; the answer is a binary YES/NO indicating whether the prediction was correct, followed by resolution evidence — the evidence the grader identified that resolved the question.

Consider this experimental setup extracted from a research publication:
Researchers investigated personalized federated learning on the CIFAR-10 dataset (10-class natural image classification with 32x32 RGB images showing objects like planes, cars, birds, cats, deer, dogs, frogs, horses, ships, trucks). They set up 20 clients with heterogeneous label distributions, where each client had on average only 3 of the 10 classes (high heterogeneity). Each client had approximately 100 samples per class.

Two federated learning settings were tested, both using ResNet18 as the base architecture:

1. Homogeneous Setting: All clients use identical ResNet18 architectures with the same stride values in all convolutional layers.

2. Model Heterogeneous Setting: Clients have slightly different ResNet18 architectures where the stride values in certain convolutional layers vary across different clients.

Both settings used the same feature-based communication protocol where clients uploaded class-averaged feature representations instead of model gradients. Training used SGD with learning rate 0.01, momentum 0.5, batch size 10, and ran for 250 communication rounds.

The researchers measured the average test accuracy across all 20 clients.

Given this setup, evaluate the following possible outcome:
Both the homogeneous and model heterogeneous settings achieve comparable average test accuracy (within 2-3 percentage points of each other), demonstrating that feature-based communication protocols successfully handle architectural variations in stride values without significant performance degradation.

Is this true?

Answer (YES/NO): YES